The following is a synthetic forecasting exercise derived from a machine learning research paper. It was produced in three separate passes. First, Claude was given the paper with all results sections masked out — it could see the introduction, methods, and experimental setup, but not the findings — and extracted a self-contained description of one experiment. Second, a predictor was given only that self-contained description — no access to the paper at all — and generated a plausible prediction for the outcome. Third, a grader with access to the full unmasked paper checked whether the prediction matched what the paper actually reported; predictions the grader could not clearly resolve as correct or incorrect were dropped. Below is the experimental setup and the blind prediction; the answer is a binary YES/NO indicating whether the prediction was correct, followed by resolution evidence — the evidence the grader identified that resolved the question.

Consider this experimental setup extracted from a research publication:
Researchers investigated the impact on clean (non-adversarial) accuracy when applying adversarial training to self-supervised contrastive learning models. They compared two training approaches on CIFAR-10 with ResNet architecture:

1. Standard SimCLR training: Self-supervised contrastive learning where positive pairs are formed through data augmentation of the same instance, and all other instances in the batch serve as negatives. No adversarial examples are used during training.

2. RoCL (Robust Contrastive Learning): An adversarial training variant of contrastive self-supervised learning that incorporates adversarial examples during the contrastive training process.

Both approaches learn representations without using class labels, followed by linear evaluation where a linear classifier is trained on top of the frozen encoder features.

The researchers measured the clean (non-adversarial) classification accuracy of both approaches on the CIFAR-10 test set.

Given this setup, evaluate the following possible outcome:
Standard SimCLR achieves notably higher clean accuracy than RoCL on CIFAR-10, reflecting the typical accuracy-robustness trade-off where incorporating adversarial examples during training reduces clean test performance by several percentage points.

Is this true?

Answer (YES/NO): YES